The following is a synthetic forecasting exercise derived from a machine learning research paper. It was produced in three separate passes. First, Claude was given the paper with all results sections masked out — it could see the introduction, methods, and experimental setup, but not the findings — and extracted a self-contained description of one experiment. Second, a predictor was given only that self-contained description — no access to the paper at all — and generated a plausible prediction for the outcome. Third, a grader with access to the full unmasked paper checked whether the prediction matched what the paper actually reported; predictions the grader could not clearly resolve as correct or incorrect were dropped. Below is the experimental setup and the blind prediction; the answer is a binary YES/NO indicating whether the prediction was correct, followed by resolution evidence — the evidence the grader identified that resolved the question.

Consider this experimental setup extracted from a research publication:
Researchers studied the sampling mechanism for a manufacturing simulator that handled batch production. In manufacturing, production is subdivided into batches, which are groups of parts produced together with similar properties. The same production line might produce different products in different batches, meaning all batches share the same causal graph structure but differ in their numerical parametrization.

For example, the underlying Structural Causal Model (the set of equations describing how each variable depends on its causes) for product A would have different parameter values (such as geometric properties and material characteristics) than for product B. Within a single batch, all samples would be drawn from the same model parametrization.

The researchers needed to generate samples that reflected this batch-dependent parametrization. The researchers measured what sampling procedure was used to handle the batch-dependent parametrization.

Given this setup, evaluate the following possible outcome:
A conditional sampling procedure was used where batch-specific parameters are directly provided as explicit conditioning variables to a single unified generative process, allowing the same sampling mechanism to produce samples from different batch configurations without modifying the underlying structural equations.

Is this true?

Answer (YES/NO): NO